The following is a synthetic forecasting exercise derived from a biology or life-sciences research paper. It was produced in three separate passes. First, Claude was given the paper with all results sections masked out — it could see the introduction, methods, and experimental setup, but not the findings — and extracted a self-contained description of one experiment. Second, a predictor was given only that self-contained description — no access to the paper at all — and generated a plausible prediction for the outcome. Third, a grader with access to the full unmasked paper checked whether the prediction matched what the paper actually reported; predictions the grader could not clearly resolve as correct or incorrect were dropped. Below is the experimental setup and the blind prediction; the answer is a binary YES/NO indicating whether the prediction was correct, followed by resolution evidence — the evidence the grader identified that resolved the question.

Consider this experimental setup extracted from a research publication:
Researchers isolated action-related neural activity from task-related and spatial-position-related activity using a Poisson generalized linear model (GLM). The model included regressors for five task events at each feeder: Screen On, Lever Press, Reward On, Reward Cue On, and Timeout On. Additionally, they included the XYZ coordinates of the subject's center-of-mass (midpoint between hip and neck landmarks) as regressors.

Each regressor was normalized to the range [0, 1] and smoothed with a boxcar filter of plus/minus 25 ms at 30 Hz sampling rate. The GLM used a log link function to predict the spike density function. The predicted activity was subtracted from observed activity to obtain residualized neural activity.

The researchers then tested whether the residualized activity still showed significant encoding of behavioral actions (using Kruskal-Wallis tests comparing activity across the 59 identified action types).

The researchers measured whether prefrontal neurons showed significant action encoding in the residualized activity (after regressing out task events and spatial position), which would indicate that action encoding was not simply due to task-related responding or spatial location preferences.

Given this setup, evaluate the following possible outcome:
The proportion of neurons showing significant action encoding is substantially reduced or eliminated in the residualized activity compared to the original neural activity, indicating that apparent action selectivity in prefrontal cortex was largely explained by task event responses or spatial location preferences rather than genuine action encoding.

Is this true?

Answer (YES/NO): NO